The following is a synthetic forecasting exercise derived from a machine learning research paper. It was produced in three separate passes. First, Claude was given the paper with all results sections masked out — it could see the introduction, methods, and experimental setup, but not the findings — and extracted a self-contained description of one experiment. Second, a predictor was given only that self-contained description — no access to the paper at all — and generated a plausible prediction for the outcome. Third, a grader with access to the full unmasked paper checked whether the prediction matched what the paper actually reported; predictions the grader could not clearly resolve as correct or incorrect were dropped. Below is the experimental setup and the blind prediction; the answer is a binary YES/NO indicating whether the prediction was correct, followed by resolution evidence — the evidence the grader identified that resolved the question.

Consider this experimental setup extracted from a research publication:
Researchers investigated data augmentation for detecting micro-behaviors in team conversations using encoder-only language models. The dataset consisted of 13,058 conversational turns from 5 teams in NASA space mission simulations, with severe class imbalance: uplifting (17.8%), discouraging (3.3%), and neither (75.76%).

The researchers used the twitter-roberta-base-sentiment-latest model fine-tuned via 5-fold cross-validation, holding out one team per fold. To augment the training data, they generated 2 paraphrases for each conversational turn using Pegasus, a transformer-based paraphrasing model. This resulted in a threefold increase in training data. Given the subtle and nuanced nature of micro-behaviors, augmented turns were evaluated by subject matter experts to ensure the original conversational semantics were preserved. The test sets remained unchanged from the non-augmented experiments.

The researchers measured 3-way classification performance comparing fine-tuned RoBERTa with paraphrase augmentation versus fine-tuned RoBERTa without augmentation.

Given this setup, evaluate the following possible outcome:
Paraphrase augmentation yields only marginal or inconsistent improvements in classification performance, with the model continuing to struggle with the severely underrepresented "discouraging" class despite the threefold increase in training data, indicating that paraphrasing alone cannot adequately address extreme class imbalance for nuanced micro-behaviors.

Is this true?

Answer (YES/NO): YES